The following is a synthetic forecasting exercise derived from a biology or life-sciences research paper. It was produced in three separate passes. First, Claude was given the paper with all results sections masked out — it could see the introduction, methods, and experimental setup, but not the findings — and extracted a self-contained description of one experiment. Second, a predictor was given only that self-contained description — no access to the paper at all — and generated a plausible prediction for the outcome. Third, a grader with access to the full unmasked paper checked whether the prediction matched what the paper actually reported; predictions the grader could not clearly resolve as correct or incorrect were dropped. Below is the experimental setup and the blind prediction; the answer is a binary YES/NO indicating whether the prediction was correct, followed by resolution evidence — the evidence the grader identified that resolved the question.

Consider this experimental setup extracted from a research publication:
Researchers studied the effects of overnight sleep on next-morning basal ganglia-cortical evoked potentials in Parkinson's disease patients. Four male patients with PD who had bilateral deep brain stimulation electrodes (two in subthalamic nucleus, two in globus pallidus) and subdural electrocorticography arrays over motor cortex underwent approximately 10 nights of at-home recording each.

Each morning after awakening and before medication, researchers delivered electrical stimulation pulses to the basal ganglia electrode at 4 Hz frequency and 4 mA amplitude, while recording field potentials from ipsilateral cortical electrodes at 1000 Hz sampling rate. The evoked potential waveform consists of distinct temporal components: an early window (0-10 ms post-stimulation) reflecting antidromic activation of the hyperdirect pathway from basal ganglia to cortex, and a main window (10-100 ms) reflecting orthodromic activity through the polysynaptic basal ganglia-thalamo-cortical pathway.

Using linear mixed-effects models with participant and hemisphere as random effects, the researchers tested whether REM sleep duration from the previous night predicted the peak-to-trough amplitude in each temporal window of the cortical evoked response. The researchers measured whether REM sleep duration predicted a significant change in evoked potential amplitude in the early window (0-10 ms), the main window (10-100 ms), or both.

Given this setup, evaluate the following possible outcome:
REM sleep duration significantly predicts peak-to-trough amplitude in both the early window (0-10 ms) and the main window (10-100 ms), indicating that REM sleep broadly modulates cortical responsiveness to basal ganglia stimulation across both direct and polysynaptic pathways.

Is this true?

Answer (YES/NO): NO